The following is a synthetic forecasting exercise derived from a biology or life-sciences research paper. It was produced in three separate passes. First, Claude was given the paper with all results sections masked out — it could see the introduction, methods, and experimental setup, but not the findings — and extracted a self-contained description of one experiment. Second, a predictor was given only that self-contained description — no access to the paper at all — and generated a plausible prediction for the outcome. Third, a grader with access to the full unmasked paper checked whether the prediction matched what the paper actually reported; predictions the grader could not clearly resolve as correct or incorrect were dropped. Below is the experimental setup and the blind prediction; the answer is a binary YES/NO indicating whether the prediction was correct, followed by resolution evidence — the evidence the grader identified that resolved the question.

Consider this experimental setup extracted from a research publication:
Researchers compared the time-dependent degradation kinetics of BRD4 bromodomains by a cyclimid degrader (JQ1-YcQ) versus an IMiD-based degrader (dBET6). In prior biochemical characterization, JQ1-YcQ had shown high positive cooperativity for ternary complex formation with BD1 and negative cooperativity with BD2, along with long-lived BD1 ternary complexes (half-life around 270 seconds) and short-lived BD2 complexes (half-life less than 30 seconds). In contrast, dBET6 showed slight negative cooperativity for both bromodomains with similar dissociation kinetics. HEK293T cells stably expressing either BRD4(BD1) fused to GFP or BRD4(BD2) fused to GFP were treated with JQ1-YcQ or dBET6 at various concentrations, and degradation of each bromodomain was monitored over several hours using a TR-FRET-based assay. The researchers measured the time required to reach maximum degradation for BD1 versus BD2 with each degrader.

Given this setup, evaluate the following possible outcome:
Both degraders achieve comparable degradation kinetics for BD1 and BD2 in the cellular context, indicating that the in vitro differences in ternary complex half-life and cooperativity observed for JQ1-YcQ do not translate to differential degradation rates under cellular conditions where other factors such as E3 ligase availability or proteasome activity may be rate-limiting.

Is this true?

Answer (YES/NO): NO